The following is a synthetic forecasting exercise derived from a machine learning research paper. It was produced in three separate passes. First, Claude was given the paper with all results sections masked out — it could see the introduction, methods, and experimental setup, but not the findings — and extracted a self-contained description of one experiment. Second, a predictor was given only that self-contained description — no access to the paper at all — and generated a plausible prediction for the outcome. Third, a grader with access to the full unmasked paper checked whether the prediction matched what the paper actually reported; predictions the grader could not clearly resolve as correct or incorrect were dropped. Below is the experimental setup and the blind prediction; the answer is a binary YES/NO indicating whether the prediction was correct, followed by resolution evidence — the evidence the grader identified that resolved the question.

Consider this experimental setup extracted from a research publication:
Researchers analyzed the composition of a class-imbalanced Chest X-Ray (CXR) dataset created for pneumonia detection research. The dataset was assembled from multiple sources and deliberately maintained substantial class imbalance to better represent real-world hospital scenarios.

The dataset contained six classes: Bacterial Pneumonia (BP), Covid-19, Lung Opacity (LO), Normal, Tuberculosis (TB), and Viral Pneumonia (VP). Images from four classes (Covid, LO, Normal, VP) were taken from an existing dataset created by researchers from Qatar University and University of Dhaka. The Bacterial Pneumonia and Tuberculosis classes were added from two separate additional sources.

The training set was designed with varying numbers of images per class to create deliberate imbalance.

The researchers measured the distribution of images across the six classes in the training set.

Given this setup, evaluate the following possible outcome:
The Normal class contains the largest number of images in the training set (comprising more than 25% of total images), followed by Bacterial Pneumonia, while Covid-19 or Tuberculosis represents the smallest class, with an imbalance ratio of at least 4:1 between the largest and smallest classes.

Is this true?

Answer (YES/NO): NO